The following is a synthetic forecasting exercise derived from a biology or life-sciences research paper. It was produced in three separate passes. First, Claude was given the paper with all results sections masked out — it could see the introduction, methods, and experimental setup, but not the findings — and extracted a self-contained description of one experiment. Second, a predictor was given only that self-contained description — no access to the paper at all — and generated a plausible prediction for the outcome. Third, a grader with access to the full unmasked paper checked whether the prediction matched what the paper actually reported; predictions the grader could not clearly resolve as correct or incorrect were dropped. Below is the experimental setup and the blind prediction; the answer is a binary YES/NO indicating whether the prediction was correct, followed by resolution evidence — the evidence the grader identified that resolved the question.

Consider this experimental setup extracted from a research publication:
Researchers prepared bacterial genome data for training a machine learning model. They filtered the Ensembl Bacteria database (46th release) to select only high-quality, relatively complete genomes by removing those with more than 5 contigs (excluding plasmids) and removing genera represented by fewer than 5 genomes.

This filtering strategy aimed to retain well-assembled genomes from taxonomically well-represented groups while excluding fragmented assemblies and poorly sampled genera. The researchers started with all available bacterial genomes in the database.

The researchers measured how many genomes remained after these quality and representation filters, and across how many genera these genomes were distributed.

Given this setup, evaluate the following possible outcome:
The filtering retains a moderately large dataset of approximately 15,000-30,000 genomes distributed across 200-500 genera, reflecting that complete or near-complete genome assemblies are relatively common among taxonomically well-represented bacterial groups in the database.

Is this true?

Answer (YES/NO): NO